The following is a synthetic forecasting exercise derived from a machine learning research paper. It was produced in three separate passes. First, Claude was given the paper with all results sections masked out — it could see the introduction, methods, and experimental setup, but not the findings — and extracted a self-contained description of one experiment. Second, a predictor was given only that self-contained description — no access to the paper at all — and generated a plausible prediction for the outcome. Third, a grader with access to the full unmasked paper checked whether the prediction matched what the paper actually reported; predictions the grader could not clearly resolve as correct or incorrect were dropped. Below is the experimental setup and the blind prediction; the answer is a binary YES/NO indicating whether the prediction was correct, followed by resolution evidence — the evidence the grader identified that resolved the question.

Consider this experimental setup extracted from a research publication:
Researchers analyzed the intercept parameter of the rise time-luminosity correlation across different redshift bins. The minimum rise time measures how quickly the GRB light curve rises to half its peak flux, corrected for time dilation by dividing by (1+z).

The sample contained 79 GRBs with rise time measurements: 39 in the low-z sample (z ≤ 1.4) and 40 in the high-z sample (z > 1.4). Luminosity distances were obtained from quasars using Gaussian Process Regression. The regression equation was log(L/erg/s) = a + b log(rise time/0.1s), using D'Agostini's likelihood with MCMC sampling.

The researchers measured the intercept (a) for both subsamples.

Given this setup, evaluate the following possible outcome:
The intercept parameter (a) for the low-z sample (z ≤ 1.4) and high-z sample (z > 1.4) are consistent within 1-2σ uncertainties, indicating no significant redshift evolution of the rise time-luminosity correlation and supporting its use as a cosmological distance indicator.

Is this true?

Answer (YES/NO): NO